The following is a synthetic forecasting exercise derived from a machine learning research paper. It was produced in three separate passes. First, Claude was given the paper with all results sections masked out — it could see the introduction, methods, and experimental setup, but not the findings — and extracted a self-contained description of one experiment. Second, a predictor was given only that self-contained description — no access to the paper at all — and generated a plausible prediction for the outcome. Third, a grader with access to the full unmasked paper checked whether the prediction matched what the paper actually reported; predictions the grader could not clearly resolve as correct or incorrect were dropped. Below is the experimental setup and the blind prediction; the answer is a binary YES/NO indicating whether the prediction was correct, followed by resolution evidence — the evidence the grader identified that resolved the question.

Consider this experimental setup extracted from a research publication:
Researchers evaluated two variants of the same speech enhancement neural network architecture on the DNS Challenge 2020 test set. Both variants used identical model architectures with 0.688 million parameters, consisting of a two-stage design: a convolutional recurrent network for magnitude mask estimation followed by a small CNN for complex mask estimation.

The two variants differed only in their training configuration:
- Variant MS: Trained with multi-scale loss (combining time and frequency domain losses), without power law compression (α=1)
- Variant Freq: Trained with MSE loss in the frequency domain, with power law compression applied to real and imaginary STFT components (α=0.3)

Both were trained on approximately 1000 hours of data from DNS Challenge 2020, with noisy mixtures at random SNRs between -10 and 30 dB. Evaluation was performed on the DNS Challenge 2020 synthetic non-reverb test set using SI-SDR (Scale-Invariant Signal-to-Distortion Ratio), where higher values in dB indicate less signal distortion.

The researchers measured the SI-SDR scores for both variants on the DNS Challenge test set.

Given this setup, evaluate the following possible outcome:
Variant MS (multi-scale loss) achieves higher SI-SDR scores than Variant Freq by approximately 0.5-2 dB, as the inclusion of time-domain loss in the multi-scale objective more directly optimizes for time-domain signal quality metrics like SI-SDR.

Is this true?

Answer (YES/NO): NO